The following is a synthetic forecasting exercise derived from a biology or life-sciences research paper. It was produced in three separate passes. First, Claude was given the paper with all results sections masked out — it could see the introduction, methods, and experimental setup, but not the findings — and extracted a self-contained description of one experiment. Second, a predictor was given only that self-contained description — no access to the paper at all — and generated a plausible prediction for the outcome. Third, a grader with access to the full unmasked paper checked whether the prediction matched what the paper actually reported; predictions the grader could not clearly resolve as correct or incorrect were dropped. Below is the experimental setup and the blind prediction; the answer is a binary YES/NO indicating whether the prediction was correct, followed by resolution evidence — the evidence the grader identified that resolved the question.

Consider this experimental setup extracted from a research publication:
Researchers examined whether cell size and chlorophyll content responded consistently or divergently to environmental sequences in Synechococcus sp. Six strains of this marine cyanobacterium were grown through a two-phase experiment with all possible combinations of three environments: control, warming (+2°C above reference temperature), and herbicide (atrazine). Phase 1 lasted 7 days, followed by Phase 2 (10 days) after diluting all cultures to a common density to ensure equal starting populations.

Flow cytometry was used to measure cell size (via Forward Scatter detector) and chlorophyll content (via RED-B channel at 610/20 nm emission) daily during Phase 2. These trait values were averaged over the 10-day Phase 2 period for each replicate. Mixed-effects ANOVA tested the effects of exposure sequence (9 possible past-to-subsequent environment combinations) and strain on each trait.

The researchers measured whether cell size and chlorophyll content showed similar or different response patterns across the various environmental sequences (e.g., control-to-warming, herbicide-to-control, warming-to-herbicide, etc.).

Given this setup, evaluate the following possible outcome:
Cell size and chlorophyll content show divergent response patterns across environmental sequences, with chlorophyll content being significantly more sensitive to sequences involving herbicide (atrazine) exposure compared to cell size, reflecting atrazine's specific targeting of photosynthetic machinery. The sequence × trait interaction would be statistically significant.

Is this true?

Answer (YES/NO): NO